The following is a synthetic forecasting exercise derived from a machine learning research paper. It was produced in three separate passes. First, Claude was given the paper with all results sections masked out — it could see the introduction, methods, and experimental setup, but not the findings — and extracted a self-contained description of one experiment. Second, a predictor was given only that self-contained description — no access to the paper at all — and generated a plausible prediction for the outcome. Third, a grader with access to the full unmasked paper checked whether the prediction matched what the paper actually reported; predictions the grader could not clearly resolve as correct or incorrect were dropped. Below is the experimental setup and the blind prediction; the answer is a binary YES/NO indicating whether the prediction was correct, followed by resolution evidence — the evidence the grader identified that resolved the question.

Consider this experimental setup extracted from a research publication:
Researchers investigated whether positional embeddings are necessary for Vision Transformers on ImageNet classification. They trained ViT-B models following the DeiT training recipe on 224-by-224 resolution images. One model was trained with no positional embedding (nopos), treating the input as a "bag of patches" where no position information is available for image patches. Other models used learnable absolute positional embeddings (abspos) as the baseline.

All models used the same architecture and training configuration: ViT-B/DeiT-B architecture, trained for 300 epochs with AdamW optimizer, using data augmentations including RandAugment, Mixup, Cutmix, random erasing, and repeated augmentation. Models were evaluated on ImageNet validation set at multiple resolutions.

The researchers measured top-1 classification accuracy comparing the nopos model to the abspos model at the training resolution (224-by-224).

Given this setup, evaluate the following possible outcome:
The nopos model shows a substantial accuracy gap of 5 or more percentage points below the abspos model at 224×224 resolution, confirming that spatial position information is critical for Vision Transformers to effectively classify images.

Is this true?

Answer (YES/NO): NO